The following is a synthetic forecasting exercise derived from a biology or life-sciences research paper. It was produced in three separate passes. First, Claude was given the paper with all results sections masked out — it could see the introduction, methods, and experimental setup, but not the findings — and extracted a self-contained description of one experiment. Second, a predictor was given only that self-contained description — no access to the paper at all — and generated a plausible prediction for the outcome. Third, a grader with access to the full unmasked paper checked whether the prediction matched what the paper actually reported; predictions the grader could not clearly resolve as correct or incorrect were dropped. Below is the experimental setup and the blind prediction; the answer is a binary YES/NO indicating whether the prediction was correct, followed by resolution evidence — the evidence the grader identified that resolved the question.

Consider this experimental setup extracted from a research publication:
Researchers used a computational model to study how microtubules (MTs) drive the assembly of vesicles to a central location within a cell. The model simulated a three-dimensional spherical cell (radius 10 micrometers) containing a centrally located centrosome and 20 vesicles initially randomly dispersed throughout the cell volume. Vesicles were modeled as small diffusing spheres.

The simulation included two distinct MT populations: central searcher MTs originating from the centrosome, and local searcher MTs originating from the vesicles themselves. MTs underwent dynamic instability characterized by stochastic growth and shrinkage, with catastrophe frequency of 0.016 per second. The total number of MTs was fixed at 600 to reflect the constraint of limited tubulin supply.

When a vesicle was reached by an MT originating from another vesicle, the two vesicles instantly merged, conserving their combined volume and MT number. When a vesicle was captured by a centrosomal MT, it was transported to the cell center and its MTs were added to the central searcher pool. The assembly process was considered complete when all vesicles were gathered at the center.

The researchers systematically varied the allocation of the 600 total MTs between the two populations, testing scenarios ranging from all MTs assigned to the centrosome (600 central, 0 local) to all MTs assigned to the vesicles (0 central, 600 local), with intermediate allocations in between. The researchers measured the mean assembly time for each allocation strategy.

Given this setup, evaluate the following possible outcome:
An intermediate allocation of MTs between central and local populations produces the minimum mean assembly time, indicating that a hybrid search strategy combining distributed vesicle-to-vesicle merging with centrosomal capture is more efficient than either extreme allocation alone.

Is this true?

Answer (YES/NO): YES